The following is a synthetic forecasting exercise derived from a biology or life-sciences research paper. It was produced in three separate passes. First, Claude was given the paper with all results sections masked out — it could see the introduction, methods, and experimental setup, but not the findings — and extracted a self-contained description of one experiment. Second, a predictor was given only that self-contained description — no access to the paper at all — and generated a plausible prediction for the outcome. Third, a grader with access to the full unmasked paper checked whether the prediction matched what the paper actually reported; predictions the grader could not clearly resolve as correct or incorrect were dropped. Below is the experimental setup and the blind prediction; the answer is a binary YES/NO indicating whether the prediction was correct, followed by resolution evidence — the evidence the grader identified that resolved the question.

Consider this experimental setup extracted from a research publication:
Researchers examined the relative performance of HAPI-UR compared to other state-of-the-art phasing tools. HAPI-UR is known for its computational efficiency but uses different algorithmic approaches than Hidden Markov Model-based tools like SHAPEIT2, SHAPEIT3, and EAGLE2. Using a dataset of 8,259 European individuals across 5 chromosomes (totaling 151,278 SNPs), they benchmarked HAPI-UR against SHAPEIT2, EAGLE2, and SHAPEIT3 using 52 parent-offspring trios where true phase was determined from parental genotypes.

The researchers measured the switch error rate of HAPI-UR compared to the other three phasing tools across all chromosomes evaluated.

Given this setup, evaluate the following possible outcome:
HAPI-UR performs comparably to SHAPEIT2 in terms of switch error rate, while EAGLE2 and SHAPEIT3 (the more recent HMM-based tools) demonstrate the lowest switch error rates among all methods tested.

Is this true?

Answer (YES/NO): NO